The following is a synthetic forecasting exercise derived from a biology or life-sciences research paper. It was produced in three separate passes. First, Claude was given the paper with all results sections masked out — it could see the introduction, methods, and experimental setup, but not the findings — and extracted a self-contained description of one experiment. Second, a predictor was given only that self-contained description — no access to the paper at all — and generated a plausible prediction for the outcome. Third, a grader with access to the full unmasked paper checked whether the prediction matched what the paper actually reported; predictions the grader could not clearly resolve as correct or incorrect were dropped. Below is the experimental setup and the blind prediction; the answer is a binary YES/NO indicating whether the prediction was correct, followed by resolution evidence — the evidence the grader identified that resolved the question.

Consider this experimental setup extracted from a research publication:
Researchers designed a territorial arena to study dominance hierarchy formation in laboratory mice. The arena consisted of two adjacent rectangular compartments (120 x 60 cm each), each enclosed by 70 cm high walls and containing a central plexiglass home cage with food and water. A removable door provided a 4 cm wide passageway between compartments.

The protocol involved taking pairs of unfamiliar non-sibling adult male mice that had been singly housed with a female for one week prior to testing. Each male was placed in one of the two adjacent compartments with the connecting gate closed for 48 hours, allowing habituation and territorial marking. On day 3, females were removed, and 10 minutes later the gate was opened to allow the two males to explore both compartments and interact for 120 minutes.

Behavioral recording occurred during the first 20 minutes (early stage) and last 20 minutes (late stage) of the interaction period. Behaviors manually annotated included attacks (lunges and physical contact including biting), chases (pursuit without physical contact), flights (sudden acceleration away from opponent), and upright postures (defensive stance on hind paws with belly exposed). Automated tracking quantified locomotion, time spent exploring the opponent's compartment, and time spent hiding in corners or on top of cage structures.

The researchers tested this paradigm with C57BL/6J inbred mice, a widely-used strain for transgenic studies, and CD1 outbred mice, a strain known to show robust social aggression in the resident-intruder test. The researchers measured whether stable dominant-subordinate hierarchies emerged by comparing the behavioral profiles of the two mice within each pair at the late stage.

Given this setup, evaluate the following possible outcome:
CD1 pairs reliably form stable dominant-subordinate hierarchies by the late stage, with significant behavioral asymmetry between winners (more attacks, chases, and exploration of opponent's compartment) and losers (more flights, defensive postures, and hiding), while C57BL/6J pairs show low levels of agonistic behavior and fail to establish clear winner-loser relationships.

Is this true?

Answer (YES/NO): YES